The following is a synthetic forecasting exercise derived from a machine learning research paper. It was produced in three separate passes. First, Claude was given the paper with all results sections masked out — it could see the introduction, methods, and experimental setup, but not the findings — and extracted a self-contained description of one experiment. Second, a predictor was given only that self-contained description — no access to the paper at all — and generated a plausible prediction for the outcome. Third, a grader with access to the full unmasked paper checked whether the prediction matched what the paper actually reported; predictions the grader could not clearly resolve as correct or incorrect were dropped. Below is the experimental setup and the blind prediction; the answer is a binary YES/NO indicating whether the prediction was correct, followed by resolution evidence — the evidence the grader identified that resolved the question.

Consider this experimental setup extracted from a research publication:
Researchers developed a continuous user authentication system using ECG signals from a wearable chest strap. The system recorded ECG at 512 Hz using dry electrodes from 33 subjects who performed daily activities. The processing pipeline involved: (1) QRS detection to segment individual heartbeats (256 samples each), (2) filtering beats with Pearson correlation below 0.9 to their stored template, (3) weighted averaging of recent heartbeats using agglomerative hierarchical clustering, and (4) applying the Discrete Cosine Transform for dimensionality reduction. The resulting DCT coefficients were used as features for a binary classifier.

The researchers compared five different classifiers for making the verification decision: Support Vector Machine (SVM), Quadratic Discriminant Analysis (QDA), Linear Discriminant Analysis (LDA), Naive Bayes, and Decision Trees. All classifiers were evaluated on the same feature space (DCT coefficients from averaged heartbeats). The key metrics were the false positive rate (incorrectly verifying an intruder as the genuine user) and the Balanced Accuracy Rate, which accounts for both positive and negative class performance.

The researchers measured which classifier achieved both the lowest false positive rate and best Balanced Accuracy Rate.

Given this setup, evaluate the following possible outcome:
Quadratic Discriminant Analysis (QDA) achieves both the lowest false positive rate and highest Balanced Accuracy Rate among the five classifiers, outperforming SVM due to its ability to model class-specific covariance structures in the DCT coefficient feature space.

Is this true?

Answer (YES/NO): NO